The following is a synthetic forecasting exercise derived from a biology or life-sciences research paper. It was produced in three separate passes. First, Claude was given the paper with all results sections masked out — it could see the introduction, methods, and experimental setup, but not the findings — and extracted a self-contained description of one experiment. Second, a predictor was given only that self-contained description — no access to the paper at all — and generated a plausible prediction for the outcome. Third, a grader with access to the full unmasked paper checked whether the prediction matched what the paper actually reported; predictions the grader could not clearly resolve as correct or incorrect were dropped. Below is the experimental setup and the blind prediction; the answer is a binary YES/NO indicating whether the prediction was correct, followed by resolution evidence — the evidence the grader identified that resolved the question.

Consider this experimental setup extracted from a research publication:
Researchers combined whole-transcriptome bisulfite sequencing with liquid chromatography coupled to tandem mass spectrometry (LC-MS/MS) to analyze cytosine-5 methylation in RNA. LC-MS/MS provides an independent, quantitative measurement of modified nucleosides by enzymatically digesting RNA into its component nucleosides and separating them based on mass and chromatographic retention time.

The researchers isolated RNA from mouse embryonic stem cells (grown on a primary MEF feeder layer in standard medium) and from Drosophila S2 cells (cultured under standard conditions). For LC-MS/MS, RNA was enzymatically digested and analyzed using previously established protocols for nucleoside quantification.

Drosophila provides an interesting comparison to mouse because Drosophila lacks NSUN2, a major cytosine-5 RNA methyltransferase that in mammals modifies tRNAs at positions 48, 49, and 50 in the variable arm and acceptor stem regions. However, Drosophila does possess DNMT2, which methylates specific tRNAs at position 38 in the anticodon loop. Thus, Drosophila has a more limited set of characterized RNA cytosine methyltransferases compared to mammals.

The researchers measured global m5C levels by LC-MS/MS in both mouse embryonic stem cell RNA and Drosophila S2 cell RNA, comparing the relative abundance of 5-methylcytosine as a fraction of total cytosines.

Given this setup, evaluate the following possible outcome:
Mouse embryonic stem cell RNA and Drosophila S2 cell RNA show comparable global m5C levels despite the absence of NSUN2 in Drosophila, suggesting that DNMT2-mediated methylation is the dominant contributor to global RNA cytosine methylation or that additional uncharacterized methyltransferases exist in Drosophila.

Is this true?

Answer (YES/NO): YES